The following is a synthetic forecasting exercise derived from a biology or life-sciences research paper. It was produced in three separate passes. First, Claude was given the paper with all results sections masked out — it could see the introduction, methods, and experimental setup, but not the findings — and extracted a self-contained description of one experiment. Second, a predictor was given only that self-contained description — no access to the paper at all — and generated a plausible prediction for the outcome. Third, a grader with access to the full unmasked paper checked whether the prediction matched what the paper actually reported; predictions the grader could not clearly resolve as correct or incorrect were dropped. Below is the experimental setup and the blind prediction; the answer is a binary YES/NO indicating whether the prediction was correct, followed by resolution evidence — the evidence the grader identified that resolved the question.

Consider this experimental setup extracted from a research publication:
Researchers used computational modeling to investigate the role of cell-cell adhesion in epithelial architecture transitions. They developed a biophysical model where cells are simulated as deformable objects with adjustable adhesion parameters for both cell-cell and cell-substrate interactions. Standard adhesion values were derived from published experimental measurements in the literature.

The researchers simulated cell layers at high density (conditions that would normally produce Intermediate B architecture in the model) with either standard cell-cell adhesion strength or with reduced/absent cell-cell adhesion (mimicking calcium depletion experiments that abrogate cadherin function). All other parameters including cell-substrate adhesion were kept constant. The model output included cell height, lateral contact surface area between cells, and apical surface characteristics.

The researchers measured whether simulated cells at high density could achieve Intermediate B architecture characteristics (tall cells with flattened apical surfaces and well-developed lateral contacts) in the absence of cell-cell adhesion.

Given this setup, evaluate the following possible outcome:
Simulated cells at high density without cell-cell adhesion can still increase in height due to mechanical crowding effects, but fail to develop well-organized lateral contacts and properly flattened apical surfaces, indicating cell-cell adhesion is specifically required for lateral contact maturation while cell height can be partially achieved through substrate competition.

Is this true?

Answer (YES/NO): NO